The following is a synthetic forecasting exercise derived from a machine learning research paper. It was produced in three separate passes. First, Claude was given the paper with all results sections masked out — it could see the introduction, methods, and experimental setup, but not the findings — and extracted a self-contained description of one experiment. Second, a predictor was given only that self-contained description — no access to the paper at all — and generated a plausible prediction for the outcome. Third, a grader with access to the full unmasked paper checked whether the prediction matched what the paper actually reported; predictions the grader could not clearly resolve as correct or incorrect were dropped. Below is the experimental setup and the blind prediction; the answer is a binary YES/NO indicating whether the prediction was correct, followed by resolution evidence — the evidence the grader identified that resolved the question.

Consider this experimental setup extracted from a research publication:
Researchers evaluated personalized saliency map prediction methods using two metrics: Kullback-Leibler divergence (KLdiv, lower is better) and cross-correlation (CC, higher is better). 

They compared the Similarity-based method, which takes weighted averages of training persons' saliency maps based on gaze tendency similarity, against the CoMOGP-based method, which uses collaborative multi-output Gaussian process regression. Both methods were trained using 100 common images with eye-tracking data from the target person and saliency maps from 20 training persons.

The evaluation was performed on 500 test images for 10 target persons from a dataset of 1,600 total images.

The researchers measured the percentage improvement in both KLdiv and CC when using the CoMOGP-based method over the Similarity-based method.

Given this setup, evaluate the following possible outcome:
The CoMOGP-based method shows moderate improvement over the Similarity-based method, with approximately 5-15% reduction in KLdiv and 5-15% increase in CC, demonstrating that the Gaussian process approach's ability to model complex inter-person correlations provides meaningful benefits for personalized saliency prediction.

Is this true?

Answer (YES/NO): NO